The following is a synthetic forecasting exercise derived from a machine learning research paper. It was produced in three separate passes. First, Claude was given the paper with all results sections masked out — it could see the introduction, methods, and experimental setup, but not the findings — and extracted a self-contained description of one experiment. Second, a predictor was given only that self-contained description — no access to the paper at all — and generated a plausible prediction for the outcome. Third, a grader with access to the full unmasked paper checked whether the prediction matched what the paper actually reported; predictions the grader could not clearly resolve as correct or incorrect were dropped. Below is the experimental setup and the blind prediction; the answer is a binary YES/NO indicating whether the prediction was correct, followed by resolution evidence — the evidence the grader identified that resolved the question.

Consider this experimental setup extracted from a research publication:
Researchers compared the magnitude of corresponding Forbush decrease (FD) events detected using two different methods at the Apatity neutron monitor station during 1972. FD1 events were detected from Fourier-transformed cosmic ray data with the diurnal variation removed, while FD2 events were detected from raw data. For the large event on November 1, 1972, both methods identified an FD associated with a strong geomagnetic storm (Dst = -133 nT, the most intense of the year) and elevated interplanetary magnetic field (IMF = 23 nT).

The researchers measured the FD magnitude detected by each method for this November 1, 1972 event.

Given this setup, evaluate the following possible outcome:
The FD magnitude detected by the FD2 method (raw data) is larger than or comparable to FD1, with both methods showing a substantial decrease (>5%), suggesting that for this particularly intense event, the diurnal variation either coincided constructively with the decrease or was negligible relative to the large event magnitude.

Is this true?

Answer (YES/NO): NO